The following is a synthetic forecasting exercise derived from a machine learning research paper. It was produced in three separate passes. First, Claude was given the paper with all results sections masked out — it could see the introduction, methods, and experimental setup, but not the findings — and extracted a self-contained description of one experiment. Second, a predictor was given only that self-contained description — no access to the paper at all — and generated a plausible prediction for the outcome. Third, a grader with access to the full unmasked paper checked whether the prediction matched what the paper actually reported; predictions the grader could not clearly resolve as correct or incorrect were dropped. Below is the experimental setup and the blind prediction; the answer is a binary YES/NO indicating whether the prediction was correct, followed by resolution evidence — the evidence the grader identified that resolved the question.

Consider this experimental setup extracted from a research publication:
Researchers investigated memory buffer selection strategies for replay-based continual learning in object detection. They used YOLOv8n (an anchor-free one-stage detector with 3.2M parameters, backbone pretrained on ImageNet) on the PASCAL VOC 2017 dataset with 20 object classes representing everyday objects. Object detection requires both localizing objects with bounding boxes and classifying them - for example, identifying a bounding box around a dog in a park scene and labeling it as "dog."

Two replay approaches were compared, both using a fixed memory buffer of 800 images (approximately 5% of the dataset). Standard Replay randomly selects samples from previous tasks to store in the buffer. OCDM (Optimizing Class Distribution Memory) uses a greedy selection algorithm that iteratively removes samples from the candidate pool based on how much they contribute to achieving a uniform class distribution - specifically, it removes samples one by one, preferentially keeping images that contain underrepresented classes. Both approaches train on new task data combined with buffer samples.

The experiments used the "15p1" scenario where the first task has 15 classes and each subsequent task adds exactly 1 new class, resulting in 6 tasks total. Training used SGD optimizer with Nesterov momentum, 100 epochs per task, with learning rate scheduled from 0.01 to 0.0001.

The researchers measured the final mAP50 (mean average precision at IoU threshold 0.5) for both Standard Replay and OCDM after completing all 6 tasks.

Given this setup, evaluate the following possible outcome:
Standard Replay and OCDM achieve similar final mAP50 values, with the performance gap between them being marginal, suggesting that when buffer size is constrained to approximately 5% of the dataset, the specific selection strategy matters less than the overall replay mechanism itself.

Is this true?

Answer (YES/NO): NO